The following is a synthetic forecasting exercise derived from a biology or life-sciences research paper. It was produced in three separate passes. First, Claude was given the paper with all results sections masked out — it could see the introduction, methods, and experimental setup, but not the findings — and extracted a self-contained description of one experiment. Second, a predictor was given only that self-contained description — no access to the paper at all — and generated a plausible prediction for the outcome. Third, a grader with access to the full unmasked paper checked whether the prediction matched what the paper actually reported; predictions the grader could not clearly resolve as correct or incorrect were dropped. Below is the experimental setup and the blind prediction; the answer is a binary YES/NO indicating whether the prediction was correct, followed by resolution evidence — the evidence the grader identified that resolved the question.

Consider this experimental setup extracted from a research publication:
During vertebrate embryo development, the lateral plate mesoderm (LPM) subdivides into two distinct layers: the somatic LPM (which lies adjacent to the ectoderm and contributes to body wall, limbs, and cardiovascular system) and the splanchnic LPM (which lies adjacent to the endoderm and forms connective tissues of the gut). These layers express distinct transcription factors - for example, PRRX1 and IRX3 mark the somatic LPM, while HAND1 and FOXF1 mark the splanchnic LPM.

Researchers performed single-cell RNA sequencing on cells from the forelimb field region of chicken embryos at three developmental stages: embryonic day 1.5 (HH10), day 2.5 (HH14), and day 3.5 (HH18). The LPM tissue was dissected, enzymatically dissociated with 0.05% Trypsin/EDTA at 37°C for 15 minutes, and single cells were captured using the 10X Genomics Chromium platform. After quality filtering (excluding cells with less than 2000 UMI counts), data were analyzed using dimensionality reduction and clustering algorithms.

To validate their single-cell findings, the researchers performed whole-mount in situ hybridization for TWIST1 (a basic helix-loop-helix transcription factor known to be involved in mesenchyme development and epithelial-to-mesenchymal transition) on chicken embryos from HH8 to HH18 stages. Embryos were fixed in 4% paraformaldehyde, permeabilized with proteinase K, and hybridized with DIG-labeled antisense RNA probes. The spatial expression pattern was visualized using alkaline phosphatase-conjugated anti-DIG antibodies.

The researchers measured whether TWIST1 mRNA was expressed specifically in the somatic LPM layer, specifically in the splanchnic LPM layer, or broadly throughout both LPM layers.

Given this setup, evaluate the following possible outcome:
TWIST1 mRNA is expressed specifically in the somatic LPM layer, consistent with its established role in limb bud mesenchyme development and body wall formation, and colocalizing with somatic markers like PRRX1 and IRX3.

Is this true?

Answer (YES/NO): YES